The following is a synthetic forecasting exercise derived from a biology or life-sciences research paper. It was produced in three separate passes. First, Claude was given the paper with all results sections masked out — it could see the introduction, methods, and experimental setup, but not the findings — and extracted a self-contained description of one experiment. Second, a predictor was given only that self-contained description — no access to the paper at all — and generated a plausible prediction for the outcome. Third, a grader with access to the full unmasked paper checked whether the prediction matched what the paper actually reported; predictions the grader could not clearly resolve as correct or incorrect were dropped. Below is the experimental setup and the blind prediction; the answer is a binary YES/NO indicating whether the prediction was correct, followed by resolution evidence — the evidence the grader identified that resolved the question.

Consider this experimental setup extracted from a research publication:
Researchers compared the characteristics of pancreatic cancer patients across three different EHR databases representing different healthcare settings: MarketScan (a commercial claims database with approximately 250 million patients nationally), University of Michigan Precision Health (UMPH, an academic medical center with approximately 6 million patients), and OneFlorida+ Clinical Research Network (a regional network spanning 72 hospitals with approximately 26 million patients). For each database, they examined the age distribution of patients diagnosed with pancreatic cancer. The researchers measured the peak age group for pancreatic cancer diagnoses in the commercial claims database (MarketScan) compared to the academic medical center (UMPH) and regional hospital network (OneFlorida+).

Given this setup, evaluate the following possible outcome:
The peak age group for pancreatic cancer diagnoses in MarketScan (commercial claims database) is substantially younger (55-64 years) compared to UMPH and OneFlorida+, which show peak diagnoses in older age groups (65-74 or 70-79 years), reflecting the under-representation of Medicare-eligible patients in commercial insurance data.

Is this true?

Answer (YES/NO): YES